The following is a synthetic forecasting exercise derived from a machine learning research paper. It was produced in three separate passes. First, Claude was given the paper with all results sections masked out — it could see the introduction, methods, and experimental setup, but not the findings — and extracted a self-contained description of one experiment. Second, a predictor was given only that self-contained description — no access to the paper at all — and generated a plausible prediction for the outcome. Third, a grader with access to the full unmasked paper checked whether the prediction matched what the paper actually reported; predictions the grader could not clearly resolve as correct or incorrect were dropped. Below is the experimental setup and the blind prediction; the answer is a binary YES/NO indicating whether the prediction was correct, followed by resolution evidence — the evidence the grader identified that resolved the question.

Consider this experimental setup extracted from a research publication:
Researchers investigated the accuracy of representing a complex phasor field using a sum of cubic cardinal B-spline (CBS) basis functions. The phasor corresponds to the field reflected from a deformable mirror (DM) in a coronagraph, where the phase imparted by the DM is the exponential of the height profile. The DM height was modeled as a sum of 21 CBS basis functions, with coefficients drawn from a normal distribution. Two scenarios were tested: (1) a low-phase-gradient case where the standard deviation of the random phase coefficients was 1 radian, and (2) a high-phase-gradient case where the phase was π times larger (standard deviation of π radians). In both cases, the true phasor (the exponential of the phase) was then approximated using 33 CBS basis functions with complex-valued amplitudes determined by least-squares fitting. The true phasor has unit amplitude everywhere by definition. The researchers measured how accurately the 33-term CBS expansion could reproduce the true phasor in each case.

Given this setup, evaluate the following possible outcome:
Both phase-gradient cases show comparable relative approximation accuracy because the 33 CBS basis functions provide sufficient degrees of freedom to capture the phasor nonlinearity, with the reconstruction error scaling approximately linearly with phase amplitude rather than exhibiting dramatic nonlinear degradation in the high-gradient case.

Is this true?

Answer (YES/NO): NO